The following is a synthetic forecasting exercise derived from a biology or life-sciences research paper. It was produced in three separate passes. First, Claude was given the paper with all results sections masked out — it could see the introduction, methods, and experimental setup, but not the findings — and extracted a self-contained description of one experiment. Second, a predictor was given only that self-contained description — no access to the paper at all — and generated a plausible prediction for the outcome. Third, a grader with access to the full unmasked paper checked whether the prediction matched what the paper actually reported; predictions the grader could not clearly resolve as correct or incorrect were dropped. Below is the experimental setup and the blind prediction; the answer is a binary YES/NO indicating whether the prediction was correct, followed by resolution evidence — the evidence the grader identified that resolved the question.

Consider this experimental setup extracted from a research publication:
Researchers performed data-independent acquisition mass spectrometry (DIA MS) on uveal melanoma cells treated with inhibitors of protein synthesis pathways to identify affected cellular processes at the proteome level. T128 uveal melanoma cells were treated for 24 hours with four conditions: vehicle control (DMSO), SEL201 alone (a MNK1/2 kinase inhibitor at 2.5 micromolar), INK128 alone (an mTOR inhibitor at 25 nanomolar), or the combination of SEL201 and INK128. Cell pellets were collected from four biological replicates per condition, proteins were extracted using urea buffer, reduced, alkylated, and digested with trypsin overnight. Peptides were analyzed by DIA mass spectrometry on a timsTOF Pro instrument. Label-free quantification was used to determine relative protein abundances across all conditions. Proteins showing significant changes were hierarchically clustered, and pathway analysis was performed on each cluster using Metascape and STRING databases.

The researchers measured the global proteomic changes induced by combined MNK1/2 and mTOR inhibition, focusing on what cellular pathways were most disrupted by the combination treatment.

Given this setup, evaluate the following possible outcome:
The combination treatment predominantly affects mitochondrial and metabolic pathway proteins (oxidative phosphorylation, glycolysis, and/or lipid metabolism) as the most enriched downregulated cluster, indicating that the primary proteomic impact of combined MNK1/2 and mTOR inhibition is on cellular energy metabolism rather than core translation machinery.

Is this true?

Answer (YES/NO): NO